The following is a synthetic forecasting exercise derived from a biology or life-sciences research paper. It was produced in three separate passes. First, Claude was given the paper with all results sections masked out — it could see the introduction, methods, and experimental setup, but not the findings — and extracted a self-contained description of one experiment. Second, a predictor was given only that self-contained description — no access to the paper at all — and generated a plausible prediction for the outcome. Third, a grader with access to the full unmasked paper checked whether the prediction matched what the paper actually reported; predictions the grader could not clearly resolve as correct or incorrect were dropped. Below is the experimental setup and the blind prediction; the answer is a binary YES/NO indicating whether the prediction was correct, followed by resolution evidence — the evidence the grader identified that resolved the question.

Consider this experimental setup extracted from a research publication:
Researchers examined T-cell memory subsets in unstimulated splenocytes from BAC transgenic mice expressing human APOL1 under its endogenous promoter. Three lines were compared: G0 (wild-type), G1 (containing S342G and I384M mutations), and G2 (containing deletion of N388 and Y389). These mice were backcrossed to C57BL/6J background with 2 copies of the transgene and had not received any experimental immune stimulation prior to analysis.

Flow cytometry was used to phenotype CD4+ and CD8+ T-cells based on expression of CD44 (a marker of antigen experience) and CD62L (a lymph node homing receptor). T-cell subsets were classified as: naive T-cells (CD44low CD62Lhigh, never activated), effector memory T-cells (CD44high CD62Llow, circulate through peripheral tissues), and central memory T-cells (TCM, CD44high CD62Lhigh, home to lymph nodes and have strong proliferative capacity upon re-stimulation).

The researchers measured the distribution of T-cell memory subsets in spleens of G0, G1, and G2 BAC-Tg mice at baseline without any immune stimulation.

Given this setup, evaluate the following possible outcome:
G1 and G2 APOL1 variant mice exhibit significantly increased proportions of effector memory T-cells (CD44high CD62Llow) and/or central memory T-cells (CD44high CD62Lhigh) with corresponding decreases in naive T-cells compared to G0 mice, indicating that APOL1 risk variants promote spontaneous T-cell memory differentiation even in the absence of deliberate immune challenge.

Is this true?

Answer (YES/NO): YES